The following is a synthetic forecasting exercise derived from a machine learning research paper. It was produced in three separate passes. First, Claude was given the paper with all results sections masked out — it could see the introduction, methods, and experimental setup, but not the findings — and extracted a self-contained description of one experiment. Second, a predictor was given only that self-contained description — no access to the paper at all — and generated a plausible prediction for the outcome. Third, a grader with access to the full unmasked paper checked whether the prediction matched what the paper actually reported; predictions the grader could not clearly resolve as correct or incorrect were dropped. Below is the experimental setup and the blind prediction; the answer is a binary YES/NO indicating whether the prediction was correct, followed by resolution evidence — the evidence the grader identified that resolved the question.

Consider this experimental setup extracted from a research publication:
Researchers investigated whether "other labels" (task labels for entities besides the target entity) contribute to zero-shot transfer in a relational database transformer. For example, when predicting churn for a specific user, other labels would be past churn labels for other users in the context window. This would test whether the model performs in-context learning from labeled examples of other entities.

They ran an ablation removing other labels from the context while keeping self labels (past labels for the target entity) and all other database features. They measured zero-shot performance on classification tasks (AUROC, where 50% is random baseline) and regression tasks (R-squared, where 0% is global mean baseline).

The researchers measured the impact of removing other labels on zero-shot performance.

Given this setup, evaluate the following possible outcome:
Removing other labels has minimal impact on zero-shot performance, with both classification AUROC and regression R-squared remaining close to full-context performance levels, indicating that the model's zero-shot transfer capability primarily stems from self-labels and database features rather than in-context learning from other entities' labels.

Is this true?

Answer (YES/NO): YES